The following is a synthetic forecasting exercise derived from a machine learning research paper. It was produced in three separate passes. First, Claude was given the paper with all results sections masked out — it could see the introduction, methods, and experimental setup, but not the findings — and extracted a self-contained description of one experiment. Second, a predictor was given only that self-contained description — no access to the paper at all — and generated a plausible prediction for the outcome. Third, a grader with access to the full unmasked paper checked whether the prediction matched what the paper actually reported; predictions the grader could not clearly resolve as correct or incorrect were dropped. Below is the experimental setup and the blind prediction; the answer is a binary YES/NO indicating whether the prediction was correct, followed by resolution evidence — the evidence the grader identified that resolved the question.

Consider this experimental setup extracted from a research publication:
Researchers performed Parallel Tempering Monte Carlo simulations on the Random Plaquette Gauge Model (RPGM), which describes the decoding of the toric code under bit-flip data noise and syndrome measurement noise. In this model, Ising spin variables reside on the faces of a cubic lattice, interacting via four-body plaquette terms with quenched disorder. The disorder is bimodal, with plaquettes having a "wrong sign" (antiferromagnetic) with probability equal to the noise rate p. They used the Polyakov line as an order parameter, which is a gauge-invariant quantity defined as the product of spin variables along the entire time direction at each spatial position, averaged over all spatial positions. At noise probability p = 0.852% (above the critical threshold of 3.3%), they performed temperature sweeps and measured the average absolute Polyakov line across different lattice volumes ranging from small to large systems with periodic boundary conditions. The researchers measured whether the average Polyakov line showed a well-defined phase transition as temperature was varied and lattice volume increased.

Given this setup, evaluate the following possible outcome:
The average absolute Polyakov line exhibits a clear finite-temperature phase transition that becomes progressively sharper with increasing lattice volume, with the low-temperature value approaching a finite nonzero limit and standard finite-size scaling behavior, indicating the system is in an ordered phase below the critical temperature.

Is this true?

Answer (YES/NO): NO